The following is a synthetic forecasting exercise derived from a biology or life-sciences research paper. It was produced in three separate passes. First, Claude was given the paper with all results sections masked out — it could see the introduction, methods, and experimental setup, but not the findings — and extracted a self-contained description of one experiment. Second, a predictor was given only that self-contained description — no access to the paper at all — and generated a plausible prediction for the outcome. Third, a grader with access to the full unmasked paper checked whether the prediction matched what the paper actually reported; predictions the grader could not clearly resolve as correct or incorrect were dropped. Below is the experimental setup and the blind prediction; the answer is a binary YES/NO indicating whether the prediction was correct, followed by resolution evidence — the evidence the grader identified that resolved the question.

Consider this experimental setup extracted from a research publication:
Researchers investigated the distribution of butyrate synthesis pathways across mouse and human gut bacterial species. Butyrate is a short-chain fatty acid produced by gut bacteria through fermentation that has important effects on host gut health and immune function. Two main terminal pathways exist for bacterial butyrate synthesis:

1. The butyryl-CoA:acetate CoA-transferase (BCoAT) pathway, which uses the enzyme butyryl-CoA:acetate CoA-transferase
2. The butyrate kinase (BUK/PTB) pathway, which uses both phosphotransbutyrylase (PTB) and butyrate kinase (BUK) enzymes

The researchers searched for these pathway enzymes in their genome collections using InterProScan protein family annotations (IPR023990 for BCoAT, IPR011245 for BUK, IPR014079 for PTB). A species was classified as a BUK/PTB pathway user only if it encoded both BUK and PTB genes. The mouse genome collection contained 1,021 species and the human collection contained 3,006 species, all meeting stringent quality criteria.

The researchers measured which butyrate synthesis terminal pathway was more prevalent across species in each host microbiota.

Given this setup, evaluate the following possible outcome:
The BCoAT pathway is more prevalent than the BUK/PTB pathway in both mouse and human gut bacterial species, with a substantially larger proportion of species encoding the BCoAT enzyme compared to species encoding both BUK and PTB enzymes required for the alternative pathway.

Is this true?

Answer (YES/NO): NO